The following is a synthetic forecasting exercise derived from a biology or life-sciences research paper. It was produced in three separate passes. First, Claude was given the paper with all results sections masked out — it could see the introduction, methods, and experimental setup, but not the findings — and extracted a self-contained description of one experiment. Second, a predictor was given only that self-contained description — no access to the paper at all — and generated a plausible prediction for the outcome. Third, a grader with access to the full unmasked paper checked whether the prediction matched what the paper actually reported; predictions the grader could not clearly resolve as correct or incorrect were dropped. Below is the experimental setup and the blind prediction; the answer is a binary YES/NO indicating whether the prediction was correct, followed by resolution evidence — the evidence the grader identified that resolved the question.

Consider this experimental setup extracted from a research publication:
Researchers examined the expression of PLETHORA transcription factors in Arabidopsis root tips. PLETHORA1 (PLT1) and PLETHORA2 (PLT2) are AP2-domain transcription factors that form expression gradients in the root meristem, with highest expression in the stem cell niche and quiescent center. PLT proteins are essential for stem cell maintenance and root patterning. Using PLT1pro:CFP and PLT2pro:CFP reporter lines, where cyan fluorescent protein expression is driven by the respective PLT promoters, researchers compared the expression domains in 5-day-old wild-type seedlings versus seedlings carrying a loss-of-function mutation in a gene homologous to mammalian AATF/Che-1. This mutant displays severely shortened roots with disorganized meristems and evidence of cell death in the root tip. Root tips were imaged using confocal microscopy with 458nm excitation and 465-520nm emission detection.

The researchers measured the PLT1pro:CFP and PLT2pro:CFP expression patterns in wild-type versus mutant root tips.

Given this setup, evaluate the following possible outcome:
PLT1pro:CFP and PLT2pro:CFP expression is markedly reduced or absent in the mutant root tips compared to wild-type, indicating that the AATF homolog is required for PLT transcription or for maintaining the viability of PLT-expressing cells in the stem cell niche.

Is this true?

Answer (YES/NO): YES